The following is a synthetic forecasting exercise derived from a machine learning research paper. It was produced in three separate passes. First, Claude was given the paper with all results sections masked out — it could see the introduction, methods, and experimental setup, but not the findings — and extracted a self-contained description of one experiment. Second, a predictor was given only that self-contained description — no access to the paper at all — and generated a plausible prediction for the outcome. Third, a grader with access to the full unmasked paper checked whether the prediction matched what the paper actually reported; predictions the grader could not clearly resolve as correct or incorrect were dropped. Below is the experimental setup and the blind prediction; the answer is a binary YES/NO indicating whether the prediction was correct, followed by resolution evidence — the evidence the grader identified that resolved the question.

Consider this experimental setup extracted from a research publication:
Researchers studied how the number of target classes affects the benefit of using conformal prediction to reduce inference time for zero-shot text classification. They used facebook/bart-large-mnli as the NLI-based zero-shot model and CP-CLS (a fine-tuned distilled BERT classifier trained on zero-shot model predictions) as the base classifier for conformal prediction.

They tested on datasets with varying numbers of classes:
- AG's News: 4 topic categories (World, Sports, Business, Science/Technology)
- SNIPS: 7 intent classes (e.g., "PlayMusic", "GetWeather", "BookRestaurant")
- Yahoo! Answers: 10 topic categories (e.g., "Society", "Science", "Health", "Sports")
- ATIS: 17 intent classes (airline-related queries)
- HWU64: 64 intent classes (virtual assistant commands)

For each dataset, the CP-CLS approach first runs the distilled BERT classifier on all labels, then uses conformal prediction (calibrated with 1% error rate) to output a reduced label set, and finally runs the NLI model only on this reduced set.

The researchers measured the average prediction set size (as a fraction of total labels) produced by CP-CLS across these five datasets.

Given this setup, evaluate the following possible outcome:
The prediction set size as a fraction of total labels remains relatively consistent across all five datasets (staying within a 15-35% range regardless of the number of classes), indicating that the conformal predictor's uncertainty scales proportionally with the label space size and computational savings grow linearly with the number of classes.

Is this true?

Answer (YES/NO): NO